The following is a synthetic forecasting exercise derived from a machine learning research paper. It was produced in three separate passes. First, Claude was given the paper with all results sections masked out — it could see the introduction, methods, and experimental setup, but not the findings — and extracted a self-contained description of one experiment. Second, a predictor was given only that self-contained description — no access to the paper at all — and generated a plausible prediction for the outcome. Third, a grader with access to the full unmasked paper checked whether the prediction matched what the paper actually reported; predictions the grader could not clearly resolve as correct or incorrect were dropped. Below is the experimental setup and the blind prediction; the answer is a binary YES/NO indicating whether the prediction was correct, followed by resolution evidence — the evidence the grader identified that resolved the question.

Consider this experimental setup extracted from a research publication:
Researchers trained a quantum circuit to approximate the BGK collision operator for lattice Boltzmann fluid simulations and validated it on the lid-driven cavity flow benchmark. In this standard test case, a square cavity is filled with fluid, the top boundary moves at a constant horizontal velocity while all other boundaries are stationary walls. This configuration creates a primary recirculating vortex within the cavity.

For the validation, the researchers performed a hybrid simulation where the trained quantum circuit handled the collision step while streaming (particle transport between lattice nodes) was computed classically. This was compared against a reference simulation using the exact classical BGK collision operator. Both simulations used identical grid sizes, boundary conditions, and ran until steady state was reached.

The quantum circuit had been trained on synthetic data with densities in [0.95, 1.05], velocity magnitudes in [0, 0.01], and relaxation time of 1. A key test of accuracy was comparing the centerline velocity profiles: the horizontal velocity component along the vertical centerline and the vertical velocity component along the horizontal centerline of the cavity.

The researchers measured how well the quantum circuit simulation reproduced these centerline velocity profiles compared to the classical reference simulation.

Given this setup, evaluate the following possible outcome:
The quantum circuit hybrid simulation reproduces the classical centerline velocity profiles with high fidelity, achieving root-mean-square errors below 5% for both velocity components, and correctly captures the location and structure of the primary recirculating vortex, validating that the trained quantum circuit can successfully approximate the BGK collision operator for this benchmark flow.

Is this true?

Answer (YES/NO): YES